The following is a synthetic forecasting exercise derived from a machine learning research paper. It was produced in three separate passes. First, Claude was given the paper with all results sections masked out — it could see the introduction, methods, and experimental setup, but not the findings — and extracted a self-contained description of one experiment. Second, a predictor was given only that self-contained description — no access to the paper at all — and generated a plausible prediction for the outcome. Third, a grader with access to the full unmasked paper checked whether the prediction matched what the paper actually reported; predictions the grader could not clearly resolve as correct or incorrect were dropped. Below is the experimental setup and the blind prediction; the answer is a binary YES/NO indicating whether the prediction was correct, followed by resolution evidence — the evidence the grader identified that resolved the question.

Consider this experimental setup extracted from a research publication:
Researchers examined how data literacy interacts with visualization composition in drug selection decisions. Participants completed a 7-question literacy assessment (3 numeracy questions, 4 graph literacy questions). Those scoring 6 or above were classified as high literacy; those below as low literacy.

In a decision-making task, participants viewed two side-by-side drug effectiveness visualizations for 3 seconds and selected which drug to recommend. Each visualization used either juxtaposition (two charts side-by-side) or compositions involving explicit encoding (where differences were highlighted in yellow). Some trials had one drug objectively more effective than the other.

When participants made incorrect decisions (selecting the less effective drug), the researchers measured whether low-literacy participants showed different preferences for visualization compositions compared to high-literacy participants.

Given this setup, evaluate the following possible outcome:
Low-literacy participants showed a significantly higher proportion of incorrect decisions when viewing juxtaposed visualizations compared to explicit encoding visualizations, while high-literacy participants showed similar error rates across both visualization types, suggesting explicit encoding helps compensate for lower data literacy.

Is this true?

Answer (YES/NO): NO